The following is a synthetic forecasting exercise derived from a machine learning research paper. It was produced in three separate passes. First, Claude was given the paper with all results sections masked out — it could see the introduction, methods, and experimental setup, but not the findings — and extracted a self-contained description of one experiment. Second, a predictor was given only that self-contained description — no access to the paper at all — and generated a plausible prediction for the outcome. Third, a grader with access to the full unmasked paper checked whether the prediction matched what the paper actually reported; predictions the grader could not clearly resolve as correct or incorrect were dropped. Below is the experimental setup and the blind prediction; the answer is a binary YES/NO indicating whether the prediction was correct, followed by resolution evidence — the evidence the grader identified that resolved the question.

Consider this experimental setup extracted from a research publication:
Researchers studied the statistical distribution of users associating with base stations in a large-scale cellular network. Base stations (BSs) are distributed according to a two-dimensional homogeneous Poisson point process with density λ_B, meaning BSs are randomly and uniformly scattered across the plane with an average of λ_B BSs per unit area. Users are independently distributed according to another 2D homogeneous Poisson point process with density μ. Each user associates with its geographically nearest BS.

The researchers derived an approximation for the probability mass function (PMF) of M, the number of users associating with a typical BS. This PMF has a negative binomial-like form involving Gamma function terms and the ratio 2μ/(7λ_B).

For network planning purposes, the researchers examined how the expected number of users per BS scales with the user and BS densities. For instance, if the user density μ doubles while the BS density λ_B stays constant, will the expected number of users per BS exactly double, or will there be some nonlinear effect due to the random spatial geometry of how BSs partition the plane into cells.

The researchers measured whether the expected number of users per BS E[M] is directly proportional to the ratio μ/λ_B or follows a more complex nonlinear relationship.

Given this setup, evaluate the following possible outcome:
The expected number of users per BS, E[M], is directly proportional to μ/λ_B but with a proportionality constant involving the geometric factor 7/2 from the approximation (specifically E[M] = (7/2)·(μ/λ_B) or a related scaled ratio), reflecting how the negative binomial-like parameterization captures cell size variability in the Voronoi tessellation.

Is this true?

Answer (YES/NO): NO